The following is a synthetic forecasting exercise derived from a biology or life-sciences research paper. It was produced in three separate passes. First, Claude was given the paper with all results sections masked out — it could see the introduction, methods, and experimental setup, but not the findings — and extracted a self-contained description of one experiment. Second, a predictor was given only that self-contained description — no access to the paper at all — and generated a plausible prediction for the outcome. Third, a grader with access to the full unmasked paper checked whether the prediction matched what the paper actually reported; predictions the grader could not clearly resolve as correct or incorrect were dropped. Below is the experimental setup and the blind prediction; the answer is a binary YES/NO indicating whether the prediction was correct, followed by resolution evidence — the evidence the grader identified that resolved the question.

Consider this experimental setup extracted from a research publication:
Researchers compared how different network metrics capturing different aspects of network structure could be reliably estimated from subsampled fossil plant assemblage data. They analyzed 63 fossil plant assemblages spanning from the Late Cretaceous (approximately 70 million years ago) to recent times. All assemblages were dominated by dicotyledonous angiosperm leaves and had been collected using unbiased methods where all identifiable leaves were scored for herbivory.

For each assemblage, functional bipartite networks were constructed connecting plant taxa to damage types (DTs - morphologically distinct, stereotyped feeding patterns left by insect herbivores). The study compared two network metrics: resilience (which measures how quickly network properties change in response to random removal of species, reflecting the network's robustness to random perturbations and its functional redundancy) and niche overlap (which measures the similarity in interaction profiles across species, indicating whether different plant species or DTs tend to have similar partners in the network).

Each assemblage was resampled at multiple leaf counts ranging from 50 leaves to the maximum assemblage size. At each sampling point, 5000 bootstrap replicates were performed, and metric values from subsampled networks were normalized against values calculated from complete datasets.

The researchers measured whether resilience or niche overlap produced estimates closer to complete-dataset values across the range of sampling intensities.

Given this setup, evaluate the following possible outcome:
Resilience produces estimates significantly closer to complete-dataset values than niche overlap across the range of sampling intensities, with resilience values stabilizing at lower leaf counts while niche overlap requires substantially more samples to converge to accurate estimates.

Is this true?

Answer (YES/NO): NO